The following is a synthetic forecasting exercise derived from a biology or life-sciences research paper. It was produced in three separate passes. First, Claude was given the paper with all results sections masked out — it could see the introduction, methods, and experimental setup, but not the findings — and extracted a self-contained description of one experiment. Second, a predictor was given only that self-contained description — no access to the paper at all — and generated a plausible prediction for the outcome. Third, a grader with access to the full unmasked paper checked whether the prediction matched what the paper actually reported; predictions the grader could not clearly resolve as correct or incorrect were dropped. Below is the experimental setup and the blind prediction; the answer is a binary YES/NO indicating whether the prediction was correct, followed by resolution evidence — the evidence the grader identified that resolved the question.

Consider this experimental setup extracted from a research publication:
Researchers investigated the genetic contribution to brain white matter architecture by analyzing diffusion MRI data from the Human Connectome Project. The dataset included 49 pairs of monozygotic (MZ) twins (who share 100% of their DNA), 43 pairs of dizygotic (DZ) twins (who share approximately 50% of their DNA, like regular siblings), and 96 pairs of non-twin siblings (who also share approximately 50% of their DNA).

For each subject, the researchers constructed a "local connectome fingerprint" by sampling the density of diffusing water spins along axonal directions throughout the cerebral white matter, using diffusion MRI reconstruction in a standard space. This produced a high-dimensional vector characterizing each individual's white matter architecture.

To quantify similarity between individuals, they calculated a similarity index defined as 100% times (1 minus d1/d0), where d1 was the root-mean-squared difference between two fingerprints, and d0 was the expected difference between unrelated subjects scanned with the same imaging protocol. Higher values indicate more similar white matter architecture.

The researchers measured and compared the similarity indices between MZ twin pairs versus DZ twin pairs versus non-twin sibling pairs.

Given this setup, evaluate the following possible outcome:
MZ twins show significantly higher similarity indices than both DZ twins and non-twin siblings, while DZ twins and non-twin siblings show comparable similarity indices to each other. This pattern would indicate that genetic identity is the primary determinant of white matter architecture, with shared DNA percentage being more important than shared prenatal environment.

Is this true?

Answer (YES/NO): YES